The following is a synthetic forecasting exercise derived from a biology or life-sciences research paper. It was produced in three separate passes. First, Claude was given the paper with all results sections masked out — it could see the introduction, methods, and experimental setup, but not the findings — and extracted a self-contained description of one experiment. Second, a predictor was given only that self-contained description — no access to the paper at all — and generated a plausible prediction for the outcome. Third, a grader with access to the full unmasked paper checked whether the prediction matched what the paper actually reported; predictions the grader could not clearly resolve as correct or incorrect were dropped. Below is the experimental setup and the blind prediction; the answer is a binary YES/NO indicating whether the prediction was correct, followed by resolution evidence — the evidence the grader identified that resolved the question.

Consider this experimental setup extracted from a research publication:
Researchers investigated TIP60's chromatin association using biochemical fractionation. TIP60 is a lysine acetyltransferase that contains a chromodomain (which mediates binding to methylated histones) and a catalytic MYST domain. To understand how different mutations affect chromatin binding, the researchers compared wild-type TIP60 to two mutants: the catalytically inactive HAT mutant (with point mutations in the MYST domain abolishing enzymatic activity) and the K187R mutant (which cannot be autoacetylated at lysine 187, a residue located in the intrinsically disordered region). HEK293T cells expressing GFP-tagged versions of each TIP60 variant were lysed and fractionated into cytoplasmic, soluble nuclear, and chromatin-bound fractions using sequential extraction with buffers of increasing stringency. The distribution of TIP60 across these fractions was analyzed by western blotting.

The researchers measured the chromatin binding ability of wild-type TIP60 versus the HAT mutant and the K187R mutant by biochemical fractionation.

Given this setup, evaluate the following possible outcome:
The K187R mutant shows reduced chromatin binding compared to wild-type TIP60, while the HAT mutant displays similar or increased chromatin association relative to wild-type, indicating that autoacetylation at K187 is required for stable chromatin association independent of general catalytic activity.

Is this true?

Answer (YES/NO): NO